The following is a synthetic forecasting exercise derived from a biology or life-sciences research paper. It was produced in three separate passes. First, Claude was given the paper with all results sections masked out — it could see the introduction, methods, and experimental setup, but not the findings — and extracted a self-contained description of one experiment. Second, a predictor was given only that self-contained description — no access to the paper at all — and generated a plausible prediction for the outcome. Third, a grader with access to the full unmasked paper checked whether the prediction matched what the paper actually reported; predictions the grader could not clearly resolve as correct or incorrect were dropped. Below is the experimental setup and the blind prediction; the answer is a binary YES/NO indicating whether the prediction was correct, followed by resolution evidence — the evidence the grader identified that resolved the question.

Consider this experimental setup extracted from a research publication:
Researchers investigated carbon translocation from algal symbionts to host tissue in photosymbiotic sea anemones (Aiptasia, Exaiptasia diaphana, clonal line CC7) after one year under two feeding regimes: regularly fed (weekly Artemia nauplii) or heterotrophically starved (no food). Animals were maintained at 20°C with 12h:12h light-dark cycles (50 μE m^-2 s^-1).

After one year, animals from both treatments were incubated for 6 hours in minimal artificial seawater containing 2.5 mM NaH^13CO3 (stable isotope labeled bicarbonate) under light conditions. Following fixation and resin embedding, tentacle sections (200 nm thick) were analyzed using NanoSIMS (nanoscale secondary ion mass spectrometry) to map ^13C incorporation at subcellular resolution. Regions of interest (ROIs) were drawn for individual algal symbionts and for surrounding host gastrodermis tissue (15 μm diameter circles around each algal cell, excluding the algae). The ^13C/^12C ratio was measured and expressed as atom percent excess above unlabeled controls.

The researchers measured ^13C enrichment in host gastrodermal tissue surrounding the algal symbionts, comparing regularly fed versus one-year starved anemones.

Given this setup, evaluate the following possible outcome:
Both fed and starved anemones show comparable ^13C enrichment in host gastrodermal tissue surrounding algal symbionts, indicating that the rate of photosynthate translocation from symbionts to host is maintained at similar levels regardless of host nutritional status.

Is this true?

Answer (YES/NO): YES